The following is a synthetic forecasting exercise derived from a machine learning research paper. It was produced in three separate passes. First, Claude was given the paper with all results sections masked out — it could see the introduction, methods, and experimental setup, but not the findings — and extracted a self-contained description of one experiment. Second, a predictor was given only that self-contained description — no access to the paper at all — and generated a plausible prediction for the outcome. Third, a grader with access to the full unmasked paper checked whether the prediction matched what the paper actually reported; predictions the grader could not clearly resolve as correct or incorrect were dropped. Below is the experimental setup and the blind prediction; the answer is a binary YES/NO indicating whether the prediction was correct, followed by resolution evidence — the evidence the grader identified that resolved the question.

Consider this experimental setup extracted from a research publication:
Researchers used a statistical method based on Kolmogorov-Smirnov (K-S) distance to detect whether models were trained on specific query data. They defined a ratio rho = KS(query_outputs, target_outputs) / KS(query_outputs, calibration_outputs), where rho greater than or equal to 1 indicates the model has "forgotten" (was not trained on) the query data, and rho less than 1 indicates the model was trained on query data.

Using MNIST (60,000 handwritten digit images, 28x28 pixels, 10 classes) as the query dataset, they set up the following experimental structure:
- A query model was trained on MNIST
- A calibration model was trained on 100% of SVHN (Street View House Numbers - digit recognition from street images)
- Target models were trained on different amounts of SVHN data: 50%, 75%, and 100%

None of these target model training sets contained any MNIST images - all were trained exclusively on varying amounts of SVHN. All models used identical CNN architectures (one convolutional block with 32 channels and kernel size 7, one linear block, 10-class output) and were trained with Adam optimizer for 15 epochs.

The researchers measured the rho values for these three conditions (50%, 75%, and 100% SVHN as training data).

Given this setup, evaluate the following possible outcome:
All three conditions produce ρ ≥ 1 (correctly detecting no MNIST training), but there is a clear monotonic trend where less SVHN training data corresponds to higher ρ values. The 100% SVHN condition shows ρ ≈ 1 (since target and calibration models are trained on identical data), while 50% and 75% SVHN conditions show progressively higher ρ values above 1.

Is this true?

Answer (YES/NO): YES